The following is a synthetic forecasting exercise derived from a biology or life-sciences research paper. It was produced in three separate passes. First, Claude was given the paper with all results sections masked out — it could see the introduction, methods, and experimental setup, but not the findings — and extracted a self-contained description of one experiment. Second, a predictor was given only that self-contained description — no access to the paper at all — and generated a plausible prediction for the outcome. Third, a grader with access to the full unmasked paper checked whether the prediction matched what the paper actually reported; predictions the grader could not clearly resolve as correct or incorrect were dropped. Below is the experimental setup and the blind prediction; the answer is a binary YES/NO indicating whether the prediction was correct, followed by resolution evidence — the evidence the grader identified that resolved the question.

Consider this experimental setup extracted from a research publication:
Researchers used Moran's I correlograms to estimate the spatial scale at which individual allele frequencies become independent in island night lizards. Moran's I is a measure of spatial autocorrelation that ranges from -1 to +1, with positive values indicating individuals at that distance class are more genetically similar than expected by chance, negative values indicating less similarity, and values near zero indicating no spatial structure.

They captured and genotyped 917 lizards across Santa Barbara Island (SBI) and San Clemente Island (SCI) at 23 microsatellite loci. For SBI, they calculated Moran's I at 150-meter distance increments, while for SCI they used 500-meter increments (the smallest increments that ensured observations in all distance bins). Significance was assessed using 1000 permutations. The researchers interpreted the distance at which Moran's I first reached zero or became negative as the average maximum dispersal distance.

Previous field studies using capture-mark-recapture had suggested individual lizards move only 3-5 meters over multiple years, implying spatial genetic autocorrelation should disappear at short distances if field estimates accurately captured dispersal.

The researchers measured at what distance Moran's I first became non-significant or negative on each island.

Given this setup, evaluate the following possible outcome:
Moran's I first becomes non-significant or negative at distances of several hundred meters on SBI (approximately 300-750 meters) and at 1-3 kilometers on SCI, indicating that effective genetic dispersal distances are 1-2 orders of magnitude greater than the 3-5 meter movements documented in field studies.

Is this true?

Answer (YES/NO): YES